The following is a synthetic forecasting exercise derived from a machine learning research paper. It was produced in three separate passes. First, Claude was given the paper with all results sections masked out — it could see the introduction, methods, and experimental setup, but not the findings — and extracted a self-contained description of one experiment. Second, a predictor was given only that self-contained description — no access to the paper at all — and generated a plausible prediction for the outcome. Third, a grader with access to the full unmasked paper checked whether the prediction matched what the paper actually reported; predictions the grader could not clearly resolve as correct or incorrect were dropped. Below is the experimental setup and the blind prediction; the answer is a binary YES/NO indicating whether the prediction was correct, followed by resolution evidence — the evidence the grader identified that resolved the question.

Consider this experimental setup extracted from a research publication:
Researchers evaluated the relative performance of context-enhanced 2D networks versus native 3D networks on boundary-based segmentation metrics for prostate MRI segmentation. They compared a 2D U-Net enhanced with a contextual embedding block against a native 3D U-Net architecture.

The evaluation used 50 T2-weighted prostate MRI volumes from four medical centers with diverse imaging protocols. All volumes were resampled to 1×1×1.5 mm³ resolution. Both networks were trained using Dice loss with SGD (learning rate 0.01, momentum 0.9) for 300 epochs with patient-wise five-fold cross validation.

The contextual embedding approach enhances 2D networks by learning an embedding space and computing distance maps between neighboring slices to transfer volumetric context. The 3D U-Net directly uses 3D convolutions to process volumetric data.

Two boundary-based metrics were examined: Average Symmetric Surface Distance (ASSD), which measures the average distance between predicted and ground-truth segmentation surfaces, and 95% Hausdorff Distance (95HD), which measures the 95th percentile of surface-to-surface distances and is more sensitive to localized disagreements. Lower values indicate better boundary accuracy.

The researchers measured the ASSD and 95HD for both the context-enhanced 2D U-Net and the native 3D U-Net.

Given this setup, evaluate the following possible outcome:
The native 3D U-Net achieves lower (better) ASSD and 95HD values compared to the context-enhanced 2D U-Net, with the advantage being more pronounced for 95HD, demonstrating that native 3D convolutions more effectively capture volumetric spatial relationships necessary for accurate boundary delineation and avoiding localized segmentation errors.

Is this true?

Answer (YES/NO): NO